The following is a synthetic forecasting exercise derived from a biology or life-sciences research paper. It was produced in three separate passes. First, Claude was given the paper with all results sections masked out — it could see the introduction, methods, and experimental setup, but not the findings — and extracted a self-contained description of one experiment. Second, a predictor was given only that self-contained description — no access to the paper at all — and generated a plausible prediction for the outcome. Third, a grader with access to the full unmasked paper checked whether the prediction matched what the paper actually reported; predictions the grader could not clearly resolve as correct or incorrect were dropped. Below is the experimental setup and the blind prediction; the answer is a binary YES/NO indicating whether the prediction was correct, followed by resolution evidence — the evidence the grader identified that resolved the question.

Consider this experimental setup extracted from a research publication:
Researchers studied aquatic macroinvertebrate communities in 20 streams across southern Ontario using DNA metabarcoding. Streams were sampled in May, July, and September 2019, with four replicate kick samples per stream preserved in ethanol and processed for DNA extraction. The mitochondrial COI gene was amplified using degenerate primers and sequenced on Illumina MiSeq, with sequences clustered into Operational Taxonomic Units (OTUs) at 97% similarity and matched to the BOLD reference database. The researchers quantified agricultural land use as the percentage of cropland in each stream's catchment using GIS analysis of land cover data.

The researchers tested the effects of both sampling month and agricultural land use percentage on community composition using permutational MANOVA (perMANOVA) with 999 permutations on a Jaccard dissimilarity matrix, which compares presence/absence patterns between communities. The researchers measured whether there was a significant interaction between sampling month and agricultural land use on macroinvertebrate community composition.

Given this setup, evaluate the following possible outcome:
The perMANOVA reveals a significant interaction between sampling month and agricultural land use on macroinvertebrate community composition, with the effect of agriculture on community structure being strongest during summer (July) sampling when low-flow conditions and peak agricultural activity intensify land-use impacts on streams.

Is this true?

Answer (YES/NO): NO